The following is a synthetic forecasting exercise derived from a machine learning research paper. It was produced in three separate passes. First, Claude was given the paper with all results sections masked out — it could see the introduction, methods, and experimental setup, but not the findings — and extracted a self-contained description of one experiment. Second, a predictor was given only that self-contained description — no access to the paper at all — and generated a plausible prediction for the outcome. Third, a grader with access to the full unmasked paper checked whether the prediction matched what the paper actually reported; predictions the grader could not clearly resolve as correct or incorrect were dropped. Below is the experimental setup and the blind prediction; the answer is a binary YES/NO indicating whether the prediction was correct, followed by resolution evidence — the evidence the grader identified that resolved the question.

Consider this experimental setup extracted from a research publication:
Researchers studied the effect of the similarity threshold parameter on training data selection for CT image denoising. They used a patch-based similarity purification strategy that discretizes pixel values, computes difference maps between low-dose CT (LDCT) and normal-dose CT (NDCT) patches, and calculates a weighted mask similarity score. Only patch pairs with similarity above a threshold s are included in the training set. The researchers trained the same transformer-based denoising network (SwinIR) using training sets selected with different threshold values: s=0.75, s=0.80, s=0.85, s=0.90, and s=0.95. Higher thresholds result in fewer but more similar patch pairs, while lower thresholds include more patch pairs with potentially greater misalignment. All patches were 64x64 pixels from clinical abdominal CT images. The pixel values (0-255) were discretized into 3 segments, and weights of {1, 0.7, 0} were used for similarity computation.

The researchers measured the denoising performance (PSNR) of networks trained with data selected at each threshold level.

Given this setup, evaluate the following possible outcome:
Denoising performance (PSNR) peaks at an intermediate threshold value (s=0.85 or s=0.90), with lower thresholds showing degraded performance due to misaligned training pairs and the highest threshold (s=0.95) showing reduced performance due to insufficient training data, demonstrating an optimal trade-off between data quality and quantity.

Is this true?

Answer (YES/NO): YES